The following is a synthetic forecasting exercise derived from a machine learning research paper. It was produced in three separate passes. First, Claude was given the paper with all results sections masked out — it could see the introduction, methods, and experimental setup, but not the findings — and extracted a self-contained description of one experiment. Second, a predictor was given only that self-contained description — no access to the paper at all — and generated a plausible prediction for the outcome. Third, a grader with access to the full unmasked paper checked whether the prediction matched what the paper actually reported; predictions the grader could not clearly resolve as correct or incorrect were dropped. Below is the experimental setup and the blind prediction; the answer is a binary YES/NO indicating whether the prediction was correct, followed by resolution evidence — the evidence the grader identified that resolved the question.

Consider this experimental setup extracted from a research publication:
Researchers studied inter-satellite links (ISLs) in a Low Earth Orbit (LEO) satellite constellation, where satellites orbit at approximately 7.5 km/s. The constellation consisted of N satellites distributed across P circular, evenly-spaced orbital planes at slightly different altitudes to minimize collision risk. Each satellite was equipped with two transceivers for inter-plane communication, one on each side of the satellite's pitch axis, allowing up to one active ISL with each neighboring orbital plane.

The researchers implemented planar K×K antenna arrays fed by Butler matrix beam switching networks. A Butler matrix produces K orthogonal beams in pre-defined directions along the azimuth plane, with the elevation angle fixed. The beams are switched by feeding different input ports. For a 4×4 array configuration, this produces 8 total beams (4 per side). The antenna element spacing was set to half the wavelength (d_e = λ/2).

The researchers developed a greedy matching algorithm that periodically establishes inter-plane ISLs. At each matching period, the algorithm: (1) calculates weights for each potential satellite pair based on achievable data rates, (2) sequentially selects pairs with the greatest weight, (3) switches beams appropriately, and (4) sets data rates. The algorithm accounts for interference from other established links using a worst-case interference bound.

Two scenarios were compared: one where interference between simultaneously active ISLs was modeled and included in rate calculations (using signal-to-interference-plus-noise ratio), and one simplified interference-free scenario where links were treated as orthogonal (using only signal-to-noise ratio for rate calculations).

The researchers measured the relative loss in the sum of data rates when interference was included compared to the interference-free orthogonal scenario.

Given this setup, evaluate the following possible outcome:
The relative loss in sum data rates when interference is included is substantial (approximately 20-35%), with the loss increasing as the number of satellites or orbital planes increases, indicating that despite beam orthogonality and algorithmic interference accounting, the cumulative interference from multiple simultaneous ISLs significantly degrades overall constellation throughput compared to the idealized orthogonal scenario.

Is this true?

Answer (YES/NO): NO